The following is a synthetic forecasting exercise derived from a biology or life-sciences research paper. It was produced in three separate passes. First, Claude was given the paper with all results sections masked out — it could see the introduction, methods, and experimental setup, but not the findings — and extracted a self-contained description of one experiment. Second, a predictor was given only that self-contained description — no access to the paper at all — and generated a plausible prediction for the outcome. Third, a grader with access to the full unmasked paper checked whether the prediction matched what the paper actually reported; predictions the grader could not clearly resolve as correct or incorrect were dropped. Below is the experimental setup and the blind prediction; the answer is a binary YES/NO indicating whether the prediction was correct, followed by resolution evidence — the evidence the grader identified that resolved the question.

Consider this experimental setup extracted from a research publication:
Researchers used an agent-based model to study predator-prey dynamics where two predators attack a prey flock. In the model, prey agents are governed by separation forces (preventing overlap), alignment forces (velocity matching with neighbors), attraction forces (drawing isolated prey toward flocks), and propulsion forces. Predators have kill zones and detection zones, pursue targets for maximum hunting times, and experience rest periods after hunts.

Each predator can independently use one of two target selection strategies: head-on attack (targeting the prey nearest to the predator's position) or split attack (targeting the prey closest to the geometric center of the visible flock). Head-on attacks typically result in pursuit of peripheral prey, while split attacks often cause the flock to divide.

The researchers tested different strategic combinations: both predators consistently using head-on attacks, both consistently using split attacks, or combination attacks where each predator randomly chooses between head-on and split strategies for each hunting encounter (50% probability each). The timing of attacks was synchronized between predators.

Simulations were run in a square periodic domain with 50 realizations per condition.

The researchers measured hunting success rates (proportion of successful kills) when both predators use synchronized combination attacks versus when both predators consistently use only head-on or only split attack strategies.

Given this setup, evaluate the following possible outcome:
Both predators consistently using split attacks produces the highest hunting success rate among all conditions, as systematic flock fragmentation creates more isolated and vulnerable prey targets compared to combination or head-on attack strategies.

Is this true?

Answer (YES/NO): NO